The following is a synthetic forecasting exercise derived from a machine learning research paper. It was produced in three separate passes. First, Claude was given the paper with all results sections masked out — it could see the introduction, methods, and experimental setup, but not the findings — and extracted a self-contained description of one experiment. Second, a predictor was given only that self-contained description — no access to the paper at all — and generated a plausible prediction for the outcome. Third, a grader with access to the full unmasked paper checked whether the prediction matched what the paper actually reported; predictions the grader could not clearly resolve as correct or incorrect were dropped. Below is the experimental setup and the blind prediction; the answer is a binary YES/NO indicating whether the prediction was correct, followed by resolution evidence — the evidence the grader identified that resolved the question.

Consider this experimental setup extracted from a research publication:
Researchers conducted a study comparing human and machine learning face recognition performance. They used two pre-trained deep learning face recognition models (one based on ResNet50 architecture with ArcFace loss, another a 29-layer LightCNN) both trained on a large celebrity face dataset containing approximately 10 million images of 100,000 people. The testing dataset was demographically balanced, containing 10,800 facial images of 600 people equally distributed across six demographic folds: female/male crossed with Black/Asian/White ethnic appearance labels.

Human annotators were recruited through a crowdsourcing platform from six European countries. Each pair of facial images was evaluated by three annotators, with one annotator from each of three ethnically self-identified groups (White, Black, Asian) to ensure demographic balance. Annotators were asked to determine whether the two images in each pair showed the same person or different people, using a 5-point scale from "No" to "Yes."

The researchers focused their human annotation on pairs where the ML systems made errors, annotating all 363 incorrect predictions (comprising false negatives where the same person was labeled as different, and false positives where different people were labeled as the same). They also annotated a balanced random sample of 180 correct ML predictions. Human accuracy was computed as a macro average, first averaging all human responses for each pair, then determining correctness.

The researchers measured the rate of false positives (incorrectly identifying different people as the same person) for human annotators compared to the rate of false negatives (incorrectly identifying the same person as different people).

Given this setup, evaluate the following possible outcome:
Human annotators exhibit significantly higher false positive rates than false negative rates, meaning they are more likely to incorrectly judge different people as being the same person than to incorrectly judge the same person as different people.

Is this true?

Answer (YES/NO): NO